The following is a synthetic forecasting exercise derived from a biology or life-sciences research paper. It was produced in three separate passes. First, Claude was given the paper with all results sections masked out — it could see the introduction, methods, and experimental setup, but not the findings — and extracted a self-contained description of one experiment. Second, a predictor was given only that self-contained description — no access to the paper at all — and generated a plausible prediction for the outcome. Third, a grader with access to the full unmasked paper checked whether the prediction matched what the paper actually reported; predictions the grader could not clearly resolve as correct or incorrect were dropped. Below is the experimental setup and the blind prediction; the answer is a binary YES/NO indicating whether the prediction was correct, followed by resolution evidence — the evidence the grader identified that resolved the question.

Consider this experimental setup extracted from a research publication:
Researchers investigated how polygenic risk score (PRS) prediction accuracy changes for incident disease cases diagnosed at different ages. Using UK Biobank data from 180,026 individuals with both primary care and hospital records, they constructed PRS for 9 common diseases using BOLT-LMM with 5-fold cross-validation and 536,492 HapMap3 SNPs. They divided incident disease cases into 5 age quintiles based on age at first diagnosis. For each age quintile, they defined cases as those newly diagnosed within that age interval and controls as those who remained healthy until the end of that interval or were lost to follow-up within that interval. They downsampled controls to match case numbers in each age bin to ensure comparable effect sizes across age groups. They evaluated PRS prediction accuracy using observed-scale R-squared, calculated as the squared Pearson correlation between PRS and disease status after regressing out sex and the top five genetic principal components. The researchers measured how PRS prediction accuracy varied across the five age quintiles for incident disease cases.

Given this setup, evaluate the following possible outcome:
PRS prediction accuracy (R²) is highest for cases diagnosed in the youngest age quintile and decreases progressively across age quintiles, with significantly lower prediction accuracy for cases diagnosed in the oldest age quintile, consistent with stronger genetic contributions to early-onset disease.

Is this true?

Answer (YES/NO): YES